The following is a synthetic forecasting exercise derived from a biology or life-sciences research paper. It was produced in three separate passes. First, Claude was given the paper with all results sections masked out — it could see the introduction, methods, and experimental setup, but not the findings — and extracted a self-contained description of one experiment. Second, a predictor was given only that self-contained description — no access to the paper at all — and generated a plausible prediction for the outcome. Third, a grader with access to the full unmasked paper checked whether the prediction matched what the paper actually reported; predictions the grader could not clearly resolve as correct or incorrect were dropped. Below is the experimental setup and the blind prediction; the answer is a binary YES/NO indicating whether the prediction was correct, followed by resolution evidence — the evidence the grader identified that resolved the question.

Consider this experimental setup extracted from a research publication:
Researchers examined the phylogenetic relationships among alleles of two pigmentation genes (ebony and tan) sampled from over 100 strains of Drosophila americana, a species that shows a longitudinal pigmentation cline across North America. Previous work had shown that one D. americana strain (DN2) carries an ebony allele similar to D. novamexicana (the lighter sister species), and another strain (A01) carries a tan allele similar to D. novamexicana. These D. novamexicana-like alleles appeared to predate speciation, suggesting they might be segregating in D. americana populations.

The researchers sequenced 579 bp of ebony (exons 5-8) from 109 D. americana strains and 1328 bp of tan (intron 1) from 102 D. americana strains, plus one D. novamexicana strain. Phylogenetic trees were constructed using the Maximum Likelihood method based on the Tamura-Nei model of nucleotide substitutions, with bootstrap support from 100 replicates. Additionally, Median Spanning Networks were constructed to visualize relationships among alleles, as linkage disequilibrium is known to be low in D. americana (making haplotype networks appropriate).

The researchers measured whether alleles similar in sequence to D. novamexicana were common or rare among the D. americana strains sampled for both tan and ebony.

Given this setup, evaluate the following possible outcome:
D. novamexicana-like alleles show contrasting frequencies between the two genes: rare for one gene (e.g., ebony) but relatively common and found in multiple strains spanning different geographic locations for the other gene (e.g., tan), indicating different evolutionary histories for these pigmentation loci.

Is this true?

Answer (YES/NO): NO